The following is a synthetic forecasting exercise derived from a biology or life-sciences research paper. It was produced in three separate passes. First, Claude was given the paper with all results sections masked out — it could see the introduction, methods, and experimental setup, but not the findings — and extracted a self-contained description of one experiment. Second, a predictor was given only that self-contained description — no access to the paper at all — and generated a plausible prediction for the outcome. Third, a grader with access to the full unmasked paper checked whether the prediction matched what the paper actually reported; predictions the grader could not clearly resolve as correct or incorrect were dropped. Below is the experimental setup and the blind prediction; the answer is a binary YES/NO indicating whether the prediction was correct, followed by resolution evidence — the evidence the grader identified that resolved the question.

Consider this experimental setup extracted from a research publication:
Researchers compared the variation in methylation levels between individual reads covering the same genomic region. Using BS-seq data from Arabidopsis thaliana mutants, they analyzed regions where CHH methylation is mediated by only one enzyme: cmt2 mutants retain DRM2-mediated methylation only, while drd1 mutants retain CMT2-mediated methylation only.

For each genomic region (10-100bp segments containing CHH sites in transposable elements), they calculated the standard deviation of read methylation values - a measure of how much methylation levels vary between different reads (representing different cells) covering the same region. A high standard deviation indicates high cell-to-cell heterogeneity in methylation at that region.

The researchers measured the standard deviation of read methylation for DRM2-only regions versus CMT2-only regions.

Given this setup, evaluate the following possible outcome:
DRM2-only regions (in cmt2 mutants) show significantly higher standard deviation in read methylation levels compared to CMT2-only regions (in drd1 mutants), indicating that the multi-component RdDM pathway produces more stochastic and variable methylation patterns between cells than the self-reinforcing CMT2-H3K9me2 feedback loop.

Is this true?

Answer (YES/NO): NO